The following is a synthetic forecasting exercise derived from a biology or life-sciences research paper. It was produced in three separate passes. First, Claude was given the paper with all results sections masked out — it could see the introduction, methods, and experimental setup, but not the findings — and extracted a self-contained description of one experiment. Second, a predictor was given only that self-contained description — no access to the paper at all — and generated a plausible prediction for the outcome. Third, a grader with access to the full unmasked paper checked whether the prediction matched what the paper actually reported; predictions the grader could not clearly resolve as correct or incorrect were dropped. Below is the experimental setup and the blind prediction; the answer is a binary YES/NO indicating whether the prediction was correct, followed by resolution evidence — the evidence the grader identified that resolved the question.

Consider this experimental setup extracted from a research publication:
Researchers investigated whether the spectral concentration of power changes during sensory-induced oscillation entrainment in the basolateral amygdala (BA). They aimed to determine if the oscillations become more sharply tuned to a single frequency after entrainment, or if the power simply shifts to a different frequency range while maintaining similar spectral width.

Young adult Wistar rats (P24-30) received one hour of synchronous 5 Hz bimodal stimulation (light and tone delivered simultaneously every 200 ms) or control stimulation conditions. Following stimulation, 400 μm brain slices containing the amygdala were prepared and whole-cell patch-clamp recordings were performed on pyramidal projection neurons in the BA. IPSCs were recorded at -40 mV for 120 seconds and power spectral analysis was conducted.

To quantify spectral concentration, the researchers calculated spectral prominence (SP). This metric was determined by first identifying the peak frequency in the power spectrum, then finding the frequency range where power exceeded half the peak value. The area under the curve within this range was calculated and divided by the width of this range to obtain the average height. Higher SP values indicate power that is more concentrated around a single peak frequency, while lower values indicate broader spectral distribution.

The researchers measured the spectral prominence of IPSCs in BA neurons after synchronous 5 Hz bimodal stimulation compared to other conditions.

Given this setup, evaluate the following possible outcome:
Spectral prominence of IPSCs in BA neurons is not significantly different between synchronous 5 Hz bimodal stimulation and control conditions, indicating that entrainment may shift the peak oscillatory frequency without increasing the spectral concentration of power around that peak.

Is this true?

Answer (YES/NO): YES